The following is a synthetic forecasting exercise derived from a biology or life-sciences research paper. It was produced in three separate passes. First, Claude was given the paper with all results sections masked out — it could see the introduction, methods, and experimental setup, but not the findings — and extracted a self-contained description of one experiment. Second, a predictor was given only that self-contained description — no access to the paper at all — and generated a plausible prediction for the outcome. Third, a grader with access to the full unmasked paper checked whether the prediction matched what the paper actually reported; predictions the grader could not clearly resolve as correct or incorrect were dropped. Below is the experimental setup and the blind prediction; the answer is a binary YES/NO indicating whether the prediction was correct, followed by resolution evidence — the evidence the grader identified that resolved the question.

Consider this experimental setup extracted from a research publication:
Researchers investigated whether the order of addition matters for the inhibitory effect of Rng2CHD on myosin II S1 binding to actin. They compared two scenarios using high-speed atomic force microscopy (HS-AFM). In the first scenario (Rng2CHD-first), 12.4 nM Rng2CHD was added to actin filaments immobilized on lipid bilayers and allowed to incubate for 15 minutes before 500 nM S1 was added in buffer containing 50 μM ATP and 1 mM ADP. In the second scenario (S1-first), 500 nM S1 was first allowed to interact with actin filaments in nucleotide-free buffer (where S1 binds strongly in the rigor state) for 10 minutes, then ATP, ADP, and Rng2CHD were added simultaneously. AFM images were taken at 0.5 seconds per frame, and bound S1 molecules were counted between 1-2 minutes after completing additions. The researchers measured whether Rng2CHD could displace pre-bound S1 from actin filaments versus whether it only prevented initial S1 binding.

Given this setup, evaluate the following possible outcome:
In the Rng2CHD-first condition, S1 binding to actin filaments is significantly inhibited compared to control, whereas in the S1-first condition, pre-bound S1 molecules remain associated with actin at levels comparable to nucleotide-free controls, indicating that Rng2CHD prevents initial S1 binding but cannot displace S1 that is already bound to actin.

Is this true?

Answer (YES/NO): YES